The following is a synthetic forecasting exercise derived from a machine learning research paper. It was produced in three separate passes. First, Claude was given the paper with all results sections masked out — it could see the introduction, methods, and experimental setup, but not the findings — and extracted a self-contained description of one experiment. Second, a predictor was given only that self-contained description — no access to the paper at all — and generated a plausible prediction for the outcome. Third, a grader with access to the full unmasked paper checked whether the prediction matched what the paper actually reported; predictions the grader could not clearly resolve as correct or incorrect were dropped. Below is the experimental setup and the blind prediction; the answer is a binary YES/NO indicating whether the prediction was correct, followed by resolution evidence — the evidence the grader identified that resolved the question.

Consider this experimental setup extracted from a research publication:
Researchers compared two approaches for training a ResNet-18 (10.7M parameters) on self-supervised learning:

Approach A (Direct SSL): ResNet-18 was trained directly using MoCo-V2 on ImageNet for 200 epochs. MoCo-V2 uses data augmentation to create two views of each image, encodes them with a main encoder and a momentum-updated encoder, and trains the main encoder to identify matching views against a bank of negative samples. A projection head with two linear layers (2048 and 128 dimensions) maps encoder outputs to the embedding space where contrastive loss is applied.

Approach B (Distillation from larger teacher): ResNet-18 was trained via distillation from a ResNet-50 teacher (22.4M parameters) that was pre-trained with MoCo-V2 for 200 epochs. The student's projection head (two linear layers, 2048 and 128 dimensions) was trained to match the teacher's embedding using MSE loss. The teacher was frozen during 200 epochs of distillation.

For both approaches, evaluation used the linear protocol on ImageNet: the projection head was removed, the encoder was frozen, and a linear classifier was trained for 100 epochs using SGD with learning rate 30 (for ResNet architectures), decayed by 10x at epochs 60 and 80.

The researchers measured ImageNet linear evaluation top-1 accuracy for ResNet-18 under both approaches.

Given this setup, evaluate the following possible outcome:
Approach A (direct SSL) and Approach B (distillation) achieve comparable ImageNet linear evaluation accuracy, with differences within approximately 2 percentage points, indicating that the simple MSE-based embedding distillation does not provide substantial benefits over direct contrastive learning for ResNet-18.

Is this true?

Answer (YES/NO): NO